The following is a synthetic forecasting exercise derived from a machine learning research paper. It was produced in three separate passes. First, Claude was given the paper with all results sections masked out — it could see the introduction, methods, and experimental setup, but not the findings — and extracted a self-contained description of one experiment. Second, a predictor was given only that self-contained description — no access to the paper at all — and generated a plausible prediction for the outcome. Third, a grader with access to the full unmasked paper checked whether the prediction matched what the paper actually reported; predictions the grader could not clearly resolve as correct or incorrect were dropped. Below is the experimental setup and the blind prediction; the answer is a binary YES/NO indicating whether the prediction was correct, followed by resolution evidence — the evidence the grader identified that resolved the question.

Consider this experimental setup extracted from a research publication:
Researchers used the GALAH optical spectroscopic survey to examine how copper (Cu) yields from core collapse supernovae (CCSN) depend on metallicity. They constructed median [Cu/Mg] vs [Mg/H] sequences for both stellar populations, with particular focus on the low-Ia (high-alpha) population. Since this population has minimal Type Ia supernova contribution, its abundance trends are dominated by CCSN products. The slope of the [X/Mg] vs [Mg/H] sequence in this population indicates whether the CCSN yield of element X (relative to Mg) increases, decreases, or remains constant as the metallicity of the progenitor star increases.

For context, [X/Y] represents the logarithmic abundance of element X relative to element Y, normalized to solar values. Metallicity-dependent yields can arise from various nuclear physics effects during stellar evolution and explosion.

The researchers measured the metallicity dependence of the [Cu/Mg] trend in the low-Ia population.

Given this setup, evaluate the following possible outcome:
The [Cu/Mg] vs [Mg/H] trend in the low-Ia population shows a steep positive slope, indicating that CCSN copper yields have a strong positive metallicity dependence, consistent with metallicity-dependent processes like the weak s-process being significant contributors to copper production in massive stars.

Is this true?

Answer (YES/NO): YES